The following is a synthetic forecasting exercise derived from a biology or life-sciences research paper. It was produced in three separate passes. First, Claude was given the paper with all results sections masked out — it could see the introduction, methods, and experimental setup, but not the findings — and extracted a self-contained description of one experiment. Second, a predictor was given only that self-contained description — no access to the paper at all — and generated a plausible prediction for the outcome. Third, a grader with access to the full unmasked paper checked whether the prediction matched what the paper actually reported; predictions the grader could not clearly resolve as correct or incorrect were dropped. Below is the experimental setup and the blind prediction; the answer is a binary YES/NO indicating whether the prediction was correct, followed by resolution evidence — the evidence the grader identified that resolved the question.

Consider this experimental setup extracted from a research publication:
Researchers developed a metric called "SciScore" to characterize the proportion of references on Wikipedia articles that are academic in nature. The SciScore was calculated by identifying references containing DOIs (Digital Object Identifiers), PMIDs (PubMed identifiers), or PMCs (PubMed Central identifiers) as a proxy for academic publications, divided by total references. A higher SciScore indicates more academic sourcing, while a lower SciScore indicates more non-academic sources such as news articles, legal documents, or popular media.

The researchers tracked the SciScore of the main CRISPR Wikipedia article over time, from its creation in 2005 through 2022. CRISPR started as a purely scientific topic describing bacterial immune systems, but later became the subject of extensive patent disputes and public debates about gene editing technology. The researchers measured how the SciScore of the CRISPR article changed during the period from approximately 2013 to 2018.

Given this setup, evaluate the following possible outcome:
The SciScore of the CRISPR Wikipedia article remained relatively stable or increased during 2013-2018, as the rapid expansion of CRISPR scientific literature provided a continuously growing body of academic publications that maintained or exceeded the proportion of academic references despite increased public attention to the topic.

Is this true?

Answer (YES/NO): NO